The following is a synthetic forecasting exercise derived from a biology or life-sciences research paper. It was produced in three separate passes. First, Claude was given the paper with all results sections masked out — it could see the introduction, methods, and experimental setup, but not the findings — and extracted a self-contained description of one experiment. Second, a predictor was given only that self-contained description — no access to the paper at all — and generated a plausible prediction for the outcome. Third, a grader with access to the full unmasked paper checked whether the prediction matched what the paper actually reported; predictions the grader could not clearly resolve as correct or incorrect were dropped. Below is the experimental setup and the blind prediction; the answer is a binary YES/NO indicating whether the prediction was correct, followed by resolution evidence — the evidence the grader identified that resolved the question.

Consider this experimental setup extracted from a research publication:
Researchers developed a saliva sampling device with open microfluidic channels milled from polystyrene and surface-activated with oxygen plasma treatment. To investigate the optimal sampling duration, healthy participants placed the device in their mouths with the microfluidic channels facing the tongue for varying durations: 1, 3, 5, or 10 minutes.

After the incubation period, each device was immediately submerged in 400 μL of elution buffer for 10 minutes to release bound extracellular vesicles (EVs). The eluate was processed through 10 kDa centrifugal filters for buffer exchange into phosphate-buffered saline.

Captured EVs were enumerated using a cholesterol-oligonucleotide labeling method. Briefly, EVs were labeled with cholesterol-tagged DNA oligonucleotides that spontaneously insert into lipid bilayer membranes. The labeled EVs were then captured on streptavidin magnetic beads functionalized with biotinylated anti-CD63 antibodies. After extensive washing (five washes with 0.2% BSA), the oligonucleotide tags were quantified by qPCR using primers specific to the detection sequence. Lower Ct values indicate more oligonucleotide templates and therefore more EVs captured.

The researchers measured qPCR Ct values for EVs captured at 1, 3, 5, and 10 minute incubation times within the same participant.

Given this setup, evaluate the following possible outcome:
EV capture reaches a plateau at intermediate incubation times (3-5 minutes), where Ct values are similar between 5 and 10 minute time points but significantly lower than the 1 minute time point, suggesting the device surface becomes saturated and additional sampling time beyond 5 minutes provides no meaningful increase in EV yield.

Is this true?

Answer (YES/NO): YES